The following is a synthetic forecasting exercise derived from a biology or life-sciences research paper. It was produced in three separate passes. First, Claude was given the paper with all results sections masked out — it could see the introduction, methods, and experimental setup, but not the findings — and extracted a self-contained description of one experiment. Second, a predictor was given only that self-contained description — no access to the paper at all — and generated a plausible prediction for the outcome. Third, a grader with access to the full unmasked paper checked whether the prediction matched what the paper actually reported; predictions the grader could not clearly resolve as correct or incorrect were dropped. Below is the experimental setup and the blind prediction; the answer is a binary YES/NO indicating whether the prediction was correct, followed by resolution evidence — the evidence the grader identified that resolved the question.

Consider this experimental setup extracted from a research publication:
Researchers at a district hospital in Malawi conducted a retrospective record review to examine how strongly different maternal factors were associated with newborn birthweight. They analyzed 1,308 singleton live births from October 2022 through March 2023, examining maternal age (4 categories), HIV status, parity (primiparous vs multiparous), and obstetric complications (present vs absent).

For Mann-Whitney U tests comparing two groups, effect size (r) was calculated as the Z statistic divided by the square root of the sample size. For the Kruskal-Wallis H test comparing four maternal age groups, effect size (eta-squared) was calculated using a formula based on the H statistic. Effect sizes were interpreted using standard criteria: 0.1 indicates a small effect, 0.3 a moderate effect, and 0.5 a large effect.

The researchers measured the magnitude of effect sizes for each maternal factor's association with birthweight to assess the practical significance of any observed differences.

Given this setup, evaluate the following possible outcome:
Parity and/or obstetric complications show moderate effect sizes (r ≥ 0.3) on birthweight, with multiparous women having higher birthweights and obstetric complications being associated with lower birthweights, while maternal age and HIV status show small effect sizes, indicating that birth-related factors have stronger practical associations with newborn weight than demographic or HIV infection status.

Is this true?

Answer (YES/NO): NO